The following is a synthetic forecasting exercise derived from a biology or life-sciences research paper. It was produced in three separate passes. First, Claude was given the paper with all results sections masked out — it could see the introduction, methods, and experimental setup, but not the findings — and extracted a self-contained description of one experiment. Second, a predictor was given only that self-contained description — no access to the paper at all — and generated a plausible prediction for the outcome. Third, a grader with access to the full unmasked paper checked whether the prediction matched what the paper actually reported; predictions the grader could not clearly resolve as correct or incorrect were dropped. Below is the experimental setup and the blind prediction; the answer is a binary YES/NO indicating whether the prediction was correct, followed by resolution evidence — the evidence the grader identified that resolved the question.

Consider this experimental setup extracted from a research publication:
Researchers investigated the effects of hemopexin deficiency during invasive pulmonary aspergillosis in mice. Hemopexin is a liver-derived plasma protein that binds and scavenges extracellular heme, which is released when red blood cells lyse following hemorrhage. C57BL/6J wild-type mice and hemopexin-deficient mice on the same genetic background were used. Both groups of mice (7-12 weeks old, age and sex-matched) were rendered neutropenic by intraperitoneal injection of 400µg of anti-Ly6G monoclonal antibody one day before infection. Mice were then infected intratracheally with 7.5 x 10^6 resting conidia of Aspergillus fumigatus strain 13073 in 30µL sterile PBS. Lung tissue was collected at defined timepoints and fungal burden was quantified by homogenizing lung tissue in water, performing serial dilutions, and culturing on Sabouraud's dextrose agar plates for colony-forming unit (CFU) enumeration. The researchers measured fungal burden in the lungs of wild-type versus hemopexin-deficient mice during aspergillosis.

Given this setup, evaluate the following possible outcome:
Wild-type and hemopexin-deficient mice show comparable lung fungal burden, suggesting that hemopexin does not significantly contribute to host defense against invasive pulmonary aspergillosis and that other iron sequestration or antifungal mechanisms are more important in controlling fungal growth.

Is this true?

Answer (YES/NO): NO